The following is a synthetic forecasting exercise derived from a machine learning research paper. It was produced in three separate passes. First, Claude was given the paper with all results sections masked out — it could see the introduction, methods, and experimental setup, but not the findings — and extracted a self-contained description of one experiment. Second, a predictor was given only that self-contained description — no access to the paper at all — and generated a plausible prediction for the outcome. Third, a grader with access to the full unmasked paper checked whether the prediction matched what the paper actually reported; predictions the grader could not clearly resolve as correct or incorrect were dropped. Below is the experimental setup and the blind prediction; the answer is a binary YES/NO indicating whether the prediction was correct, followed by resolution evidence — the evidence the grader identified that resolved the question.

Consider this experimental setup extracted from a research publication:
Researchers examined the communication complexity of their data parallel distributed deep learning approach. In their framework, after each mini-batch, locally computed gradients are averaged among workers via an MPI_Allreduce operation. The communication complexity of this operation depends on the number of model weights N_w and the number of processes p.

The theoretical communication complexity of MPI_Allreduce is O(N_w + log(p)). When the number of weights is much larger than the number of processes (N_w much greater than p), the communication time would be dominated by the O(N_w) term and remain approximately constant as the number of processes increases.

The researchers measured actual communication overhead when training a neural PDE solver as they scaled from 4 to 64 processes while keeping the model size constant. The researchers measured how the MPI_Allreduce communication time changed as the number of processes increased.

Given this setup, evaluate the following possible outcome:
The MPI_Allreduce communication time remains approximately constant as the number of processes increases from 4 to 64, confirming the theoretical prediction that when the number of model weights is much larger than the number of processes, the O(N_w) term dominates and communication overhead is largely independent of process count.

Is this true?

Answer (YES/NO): NO